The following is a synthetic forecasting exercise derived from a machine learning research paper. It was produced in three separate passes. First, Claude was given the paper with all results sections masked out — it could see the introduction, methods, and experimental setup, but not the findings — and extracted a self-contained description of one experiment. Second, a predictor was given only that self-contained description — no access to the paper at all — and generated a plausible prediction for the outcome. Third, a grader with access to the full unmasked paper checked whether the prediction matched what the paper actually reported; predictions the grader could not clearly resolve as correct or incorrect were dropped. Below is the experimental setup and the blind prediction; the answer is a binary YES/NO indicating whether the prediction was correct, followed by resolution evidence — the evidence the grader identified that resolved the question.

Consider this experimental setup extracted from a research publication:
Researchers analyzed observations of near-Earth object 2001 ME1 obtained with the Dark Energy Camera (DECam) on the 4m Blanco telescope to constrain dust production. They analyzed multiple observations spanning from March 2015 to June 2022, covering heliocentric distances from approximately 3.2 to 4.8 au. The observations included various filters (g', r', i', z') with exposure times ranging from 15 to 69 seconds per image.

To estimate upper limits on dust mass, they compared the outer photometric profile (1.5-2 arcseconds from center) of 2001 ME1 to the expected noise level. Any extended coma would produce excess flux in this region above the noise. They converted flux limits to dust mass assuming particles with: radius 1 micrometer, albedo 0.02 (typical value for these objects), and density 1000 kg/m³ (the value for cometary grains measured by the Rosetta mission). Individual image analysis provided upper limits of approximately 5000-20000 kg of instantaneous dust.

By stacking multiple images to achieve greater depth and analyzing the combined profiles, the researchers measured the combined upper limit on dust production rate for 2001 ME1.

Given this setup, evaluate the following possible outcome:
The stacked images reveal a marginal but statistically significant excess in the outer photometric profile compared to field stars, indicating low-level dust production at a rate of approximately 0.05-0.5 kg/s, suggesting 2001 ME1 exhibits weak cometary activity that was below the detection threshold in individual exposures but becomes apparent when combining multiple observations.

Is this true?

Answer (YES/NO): NO